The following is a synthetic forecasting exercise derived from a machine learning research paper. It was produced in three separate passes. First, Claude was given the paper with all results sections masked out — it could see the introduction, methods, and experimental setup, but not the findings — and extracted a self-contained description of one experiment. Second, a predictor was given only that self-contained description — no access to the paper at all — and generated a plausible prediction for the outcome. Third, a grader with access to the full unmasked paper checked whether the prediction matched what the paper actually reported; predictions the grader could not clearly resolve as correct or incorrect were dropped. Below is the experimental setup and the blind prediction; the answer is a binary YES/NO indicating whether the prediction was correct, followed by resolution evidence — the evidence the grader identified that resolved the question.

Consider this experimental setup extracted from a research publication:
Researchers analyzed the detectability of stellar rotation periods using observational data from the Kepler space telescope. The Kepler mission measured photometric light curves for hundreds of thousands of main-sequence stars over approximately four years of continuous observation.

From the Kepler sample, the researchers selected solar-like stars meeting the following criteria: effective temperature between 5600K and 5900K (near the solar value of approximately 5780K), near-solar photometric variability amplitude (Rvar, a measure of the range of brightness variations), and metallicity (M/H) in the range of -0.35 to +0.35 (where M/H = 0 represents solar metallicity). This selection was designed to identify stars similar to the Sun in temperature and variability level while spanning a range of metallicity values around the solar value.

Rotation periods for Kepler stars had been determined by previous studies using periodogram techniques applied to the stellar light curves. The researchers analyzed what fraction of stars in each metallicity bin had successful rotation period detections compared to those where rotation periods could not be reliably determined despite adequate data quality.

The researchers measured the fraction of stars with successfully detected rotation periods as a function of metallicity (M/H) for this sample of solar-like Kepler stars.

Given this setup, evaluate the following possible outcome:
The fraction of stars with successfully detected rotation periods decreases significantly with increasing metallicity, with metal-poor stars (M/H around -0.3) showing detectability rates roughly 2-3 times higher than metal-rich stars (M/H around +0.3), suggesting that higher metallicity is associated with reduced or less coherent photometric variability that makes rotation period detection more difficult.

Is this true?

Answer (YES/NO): NO